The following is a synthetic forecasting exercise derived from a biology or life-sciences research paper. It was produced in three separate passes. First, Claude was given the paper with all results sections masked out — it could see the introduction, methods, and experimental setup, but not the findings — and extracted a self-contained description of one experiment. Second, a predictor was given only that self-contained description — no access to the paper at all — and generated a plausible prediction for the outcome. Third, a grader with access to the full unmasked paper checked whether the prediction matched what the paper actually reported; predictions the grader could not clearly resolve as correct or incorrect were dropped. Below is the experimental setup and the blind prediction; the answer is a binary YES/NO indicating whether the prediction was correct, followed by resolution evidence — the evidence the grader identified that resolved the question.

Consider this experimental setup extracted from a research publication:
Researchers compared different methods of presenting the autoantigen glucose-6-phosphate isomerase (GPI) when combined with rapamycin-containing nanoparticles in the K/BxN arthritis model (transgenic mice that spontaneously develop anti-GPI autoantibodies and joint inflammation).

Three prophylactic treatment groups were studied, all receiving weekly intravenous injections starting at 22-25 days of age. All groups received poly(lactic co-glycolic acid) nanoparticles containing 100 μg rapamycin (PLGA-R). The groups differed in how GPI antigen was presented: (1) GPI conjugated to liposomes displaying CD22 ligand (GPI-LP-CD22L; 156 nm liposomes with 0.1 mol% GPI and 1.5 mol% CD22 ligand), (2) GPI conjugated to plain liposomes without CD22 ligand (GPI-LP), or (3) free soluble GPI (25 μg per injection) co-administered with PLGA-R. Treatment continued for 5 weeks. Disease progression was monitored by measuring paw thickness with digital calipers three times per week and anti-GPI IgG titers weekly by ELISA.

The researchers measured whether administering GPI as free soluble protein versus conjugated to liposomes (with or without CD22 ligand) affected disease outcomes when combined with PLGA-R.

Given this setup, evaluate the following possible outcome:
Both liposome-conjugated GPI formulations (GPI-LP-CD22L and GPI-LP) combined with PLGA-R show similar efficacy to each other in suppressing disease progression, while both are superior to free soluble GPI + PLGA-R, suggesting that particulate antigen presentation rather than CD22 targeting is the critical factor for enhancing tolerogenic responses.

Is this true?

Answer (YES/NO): NO